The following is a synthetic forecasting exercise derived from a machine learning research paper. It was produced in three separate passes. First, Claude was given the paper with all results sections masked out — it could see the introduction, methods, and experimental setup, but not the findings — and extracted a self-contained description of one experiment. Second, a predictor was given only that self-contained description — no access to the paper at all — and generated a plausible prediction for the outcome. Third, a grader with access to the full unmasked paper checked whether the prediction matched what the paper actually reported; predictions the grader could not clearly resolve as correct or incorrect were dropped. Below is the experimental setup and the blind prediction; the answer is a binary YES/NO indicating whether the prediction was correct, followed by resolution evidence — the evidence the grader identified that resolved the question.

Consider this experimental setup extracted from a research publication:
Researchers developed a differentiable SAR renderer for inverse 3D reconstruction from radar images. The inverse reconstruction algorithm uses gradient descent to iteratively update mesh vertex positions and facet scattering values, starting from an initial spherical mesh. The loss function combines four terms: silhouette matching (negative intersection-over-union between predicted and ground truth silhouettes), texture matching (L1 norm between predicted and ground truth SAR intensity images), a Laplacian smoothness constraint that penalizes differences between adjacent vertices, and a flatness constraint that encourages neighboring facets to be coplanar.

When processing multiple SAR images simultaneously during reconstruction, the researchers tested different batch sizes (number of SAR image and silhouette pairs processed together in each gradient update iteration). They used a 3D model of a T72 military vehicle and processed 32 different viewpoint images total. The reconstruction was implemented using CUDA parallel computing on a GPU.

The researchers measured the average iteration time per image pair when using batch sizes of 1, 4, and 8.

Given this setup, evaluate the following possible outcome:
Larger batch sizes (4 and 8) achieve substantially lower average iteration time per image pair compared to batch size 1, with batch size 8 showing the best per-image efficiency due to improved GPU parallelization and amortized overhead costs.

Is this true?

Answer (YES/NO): YES